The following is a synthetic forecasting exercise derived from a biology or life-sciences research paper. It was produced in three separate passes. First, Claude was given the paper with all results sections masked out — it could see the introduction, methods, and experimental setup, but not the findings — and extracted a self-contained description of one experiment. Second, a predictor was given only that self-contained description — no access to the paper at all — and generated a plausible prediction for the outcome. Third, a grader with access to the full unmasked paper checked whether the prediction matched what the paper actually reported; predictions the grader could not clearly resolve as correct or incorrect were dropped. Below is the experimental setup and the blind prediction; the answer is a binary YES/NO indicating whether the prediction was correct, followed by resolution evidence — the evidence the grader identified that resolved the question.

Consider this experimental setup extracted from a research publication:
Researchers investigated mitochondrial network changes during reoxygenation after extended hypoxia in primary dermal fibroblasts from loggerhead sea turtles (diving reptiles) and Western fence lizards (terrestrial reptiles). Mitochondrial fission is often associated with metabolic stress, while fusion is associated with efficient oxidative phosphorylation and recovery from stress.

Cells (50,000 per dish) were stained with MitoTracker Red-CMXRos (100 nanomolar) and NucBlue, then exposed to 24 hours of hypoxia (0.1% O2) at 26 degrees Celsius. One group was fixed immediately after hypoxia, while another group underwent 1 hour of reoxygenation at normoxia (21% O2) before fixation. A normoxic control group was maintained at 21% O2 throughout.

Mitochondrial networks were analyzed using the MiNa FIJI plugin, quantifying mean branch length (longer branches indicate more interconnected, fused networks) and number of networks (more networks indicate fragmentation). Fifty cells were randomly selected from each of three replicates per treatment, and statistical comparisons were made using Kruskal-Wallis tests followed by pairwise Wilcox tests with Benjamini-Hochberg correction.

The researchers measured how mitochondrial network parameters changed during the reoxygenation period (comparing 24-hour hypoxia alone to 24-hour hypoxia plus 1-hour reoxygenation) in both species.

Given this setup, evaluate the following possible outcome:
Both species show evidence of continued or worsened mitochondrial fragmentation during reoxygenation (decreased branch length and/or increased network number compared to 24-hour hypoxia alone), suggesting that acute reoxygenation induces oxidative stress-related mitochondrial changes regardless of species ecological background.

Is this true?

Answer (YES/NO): NO